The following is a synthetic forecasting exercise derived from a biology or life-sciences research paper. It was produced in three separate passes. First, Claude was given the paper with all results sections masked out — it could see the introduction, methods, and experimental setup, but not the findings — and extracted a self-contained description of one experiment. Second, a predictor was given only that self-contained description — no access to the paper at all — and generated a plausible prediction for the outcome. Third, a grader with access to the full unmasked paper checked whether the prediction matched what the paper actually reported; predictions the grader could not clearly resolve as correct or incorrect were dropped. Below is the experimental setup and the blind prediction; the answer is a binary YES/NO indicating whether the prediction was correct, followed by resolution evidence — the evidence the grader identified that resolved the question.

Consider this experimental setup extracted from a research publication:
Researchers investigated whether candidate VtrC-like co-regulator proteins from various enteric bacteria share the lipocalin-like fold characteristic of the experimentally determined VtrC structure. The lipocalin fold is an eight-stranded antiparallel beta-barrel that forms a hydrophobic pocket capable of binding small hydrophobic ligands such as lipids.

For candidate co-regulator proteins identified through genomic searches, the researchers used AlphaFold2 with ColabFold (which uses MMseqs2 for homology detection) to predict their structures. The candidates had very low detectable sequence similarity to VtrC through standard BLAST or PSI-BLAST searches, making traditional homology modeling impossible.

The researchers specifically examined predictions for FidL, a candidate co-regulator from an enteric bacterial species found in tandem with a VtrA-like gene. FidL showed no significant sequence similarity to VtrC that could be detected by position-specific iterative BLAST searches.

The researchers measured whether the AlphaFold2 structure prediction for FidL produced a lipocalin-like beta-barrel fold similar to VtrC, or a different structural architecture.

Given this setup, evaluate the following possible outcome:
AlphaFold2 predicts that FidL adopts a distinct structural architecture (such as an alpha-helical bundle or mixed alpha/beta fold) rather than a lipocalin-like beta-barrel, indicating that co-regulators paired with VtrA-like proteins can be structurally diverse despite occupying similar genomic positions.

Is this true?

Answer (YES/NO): NO